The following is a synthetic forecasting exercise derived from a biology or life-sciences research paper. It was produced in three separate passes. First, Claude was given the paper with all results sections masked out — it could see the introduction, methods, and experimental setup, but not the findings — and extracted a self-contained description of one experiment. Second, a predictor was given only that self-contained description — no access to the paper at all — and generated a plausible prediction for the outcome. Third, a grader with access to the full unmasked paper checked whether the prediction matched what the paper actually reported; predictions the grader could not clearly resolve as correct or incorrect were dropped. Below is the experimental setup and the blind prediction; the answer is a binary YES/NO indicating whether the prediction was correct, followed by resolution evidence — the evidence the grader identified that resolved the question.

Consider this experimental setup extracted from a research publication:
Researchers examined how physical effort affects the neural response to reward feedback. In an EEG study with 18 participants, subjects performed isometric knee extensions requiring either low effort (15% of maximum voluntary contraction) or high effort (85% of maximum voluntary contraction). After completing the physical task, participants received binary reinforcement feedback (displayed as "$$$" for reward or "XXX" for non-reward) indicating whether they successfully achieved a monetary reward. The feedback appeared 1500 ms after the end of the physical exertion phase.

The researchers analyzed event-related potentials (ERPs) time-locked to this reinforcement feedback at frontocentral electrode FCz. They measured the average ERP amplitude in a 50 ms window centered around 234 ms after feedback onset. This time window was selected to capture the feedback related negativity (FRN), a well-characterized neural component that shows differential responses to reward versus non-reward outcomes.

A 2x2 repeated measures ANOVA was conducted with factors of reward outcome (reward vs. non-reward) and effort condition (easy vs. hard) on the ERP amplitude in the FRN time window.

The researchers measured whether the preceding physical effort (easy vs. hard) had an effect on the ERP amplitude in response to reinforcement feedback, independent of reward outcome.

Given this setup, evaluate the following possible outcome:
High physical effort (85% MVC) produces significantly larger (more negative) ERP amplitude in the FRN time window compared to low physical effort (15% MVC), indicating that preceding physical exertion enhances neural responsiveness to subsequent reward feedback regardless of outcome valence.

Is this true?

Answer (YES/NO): YES